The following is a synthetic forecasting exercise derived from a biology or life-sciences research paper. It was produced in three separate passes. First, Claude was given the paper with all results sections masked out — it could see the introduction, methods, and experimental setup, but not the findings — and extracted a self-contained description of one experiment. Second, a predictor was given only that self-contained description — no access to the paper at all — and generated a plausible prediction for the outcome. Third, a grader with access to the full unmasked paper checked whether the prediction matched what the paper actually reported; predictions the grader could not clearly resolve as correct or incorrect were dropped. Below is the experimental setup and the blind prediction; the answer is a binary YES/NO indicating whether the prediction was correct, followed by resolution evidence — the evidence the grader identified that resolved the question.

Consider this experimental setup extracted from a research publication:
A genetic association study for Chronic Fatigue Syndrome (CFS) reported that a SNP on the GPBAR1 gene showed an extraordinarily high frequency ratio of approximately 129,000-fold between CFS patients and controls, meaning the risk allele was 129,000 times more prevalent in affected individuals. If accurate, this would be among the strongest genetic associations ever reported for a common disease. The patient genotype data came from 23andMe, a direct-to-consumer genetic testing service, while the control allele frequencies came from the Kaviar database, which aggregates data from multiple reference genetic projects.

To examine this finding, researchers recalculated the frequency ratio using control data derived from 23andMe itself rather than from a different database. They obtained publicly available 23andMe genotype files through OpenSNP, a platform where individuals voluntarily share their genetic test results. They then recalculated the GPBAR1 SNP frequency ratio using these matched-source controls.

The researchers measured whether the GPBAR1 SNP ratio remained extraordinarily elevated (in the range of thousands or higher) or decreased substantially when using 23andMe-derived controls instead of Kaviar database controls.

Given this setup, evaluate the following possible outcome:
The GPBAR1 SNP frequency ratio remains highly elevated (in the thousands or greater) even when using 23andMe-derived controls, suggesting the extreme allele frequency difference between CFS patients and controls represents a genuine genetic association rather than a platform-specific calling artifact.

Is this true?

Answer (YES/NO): NO